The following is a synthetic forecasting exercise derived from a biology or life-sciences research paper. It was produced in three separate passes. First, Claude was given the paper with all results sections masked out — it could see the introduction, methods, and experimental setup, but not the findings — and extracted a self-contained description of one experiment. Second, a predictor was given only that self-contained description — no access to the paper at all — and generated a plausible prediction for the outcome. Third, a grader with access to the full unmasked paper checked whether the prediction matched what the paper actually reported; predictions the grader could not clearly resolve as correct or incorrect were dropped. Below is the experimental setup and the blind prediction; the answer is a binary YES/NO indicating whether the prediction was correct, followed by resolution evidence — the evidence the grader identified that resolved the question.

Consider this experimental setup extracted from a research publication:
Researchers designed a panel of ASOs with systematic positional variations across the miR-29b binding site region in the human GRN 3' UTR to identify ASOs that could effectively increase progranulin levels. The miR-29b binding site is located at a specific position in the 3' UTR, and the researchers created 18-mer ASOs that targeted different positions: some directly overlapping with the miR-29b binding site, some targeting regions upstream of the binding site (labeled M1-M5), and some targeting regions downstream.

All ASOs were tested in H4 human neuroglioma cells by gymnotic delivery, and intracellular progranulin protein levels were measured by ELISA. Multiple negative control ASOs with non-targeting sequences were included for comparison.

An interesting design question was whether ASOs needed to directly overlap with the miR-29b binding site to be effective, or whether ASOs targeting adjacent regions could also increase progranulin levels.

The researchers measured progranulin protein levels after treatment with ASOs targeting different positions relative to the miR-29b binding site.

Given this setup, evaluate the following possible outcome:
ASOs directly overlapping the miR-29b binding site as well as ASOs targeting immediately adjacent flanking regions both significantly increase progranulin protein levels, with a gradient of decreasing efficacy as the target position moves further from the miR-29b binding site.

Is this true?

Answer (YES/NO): NO